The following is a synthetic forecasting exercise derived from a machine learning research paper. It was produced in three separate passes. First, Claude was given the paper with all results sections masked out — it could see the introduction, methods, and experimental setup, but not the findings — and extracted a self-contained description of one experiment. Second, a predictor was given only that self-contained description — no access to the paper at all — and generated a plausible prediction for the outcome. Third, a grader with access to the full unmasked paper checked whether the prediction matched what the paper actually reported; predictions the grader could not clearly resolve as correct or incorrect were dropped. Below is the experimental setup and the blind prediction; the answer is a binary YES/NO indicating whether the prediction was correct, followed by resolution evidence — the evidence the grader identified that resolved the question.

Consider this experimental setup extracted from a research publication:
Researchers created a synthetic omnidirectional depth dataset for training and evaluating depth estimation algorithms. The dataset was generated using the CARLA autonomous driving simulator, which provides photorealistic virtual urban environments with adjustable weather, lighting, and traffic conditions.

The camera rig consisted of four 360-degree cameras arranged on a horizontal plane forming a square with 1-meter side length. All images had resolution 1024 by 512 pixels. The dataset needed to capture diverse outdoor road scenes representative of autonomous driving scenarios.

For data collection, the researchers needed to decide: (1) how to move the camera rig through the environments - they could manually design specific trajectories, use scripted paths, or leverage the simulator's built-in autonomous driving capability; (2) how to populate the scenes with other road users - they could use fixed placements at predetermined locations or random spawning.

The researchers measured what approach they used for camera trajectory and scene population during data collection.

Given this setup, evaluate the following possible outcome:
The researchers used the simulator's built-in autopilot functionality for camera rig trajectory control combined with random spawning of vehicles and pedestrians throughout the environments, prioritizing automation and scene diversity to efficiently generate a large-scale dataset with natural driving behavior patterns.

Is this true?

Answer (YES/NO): YES